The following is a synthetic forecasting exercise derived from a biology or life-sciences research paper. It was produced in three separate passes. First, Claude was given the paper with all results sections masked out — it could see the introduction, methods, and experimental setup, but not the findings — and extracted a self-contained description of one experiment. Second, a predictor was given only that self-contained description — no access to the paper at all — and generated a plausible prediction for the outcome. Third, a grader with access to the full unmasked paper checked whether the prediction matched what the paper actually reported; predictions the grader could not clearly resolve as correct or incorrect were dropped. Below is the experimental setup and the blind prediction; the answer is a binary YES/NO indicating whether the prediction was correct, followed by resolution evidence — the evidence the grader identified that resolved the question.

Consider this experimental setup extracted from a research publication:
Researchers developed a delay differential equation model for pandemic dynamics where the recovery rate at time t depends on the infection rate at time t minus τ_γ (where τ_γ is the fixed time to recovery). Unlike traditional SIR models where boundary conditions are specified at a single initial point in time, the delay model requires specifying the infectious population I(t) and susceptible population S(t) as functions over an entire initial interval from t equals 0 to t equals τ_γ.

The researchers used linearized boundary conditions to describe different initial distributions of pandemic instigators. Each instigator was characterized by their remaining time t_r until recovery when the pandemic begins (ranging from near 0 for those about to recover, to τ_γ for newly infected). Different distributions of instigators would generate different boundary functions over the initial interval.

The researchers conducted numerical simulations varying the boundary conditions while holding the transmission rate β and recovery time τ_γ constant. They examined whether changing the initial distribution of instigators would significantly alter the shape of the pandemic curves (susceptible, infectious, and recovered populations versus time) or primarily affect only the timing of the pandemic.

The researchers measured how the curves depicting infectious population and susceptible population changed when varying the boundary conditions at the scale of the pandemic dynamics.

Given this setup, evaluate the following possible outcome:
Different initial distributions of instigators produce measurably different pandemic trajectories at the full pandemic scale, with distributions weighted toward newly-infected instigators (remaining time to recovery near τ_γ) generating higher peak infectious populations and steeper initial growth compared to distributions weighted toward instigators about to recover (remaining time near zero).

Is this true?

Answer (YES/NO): NO